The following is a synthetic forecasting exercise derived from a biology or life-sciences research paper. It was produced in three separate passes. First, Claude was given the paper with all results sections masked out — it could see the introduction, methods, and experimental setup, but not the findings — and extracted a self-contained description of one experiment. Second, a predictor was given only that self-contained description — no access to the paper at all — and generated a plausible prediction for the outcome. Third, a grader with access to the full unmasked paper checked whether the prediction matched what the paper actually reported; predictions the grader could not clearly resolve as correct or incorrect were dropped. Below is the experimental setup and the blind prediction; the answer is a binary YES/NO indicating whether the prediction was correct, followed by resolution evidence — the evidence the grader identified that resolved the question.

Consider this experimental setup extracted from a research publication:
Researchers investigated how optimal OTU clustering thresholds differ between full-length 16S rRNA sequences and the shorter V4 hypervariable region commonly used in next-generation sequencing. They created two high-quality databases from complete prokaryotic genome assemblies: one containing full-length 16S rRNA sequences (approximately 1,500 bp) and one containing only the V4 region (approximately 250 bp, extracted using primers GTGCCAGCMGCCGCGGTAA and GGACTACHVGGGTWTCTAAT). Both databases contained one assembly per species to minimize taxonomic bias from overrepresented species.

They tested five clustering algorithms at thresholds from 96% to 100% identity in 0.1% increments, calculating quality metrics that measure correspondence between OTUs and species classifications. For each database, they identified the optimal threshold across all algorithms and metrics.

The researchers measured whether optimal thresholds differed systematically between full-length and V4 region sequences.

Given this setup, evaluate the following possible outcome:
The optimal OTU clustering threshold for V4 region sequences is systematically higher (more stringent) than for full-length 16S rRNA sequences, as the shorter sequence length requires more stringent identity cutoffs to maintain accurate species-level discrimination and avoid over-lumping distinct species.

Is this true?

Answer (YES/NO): YES